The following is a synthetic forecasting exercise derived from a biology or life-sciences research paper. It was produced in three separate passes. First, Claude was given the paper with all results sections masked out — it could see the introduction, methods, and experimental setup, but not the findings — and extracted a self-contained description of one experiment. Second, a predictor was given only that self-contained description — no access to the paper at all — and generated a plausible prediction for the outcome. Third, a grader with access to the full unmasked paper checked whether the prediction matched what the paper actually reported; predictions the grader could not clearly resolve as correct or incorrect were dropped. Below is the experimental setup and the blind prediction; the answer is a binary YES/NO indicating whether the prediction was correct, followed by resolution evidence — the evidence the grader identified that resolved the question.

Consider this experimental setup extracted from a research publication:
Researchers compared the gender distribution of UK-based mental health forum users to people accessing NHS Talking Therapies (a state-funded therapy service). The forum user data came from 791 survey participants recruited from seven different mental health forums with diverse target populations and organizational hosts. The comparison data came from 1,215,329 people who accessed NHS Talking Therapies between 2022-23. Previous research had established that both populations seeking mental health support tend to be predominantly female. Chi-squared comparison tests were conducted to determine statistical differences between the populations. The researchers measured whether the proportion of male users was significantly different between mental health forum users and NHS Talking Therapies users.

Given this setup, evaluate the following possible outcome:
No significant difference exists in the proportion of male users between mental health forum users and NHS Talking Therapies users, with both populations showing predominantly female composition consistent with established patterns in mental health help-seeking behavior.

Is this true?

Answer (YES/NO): NO